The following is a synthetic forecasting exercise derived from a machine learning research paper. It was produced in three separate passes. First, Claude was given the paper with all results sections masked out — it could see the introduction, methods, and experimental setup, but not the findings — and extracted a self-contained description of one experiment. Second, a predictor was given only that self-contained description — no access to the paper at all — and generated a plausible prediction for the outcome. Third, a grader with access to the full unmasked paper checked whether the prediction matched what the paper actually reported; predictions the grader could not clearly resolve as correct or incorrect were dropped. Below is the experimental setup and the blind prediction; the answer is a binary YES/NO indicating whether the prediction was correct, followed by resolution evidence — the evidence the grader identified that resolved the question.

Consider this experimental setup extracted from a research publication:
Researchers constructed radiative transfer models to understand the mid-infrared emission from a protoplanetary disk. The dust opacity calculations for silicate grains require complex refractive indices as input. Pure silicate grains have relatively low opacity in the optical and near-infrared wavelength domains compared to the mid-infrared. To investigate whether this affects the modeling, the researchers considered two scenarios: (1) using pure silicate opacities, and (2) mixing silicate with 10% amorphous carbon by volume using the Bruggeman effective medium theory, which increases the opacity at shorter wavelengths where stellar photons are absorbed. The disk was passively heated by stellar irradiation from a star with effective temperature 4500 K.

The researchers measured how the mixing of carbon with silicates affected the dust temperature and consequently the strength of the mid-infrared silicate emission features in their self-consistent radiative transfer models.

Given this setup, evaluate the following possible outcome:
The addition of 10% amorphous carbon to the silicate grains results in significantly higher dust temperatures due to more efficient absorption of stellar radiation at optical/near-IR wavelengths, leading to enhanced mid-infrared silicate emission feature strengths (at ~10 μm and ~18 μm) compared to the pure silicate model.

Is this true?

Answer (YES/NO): YES